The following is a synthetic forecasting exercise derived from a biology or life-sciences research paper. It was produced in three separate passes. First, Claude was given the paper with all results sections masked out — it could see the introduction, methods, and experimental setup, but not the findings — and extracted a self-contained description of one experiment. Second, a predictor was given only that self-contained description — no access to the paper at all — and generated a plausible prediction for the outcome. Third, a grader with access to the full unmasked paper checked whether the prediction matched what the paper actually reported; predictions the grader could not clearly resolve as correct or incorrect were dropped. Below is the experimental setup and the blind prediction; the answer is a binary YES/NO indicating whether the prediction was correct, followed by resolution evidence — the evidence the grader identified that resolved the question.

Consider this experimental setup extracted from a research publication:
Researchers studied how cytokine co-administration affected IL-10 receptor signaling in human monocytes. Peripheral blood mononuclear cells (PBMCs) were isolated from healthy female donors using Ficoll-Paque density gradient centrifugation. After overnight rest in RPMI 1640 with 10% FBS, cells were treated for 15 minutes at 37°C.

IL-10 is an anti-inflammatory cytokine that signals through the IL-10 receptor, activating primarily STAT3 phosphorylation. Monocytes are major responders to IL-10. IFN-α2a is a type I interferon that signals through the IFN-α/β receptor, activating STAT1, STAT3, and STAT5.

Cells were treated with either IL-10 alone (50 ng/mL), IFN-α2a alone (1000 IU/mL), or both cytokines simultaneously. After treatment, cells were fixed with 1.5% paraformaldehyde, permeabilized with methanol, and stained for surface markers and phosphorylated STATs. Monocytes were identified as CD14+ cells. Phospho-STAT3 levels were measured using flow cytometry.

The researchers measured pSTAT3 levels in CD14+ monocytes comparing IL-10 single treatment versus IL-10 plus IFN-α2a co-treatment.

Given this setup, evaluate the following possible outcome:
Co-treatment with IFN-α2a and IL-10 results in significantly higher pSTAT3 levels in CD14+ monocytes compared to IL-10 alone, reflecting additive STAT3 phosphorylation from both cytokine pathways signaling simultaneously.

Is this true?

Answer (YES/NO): NO